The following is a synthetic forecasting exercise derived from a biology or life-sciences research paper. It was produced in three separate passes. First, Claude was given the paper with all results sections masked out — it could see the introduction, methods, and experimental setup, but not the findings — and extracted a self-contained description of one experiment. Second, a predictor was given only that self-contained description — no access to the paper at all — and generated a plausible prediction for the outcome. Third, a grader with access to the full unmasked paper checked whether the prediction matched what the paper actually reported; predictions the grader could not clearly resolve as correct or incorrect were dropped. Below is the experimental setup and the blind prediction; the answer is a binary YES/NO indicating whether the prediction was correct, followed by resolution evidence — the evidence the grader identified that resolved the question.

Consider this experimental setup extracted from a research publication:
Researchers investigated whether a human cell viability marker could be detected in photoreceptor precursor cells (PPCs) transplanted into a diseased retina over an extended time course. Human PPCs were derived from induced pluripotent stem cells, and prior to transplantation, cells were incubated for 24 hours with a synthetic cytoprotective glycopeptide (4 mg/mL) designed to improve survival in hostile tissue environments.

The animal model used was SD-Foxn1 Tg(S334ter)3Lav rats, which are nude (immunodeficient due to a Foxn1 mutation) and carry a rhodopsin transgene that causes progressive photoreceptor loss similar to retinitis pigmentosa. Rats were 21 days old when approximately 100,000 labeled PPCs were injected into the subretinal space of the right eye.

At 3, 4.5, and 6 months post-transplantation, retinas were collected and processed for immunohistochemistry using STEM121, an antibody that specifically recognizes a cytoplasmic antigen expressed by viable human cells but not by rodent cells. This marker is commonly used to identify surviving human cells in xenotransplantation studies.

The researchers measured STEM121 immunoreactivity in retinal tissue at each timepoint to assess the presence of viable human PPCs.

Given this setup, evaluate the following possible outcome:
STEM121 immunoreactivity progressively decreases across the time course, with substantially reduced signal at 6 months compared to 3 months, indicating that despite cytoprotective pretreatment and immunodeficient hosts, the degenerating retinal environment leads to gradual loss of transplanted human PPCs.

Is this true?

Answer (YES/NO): NO